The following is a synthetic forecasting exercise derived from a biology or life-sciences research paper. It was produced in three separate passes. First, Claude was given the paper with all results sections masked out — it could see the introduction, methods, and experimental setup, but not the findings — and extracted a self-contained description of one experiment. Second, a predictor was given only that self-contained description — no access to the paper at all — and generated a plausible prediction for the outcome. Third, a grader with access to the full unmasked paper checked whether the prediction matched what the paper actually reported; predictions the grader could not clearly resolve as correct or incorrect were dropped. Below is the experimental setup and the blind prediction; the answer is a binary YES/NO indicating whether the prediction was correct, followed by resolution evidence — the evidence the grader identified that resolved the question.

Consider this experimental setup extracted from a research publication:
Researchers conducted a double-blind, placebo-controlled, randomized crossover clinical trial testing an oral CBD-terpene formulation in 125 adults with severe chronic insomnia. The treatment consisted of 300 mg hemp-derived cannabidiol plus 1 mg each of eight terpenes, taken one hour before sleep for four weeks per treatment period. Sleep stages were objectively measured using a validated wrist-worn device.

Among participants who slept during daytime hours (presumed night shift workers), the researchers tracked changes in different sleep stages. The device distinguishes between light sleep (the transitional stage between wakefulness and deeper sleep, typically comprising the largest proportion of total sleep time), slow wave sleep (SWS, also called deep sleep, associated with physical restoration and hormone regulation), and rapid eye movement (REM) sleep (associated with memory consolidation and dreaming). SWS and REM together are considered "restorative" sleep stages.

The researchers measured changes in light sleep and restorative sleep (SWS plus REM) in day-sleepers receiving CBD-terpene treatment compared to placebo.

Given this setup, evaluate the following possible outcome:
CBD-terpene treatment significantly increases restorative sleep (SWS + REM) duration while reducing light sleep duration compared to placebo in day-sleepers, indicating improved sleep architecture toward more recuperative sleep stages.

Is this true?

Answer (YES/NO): YES